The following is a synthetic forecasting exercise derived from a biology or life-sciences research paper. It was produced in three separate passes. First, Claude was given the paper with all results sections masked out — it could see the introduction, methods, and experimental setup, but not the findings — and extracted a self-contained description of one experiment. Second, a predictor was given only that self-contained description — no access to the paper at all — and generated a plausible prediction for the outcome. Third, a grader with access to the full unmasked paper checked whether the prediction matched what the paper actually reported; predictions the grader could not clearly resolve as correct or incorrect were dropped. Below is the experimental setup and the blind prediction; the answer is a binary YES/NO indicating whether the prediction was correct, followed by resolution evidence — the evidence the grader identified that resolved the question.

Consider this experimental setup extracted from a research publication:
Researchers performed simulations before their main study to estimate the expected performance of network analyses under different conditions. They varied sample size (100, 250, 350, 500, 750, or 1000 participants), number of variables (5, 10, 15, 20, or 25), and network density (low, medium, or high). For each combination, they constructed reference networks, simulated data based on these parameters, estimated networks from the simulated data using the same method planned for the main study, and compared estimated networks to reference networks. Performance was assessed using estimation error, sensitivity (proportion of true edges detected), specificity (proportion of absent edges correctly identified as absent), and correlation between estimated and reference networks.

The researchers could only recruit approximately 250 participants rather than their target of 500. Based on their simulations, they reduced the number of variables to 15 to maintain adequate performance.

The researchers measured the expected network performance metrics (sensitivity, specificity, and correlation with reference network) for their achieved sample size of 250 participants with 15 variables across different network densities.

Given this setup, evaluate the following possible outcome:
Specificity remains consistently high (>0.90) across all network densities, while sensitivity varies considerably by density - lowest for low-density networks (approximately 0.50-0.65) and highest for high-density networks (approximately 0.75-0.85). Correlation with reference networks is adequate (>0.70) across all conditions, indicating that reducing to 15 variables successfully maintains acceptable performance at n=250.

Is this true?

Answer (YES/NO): NO